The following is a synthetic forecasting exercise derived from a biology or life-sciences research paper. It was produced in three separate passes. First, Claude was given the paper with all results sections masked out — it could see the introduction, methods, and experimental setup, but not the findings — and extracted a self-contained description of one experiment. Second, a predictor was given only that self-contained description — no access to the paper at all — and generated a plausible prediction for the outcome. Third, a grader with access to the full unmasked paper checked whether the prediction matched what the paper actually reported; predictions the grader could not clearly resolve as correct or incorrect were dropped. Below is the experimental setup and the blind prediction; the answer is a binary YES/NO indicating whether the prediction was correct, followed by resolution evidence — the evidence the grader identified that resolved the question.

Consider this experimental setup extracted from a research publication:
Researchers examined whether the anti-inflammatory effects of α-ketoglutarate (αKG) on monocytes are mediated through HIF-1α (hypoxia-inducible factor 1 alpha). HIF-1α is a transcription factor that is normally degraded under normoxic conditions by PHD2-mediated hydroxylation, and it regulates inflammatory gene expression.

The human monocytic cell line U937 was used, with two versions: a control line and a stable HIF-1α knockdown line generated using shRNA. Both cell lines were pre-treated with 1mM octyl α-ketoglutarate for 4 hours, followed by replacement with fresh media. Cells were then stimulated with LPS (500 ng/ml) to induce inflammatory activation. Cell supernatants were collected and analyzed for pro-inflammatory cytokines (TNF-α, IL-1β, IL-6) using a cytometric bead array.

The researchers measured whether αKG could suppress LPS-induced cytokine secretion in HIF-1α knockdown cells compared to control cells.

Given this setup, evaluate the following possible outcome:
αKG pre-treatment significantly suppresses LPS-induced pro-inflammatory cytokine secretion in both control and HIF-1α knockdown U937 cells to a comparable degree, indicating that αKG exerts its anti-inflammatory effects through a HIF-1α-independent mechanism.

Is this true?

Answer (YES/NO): YES